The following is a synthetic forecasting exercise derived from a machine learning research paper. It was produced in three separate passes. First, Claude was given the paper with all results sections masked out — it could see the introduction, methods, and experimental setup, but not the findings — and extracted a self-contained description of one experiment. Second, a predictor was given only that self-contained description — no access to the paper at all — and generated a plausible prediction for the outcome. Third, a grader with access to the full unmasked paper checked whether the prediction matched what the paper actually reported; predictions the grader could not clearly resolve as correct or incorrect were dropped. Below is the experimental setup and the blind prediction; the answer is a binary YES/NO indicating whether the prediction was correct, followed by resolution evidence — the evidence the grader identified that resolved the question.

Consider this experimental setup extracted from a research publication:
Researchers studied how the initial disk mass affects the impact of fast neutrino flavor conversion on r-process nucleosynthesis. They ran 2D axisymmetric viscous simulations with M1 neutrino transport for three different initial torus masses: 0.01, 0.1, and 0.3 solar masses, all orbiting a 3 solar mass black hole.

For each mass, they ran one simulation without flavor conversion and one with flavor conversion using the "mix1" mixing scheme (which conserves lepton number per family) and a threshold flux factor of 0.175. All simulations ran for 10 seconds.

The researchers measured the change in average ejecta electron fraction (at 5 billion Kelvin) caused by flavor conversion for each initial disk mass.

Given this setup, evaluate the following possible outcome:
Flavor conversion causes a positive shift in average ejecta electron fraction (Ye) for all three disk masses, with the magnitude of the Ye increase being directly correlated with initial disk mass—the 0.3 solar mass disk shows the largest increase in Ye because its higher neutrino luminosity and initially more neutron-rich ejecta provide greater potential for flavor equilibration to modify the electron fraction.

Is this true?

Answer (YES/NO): NO